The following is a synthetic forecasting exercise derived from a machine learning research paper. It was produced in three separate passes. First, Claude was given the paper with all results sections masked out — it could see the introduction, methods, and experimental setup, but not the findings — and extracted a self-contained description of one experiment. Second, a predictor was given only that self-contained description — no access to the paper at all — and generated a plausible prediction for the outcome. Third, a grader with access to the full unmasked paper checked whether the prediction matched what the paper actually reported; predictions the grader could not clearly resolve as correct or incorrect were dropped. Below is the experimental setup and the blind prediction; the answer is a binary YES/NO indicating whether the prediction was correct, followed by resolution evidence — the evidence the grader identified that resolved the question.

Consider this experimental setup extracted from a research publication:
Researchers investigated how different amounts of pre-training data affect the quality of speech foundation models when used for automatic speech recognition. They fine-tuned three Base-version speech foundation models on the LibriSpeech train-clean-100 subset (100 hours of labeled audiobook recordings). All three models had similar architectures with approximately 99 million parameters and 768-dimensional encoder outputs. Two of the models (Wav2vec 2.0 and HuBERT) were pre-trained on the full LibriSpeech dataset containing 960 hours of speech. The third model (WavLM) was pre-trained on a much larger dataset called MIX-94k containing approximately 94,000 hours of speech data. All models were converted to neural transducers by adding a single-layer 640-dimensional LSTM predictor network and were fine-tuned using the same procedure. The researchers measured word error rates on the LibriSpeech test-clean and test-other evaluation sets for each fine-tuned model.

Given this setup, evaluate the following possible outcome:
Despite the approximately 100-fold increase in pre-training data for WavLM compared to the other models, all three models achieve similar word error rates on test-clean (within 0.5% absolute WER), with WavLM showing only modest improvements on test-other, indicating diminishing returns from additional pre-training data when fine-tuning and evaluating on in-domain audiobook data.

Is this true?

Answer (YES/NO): NO